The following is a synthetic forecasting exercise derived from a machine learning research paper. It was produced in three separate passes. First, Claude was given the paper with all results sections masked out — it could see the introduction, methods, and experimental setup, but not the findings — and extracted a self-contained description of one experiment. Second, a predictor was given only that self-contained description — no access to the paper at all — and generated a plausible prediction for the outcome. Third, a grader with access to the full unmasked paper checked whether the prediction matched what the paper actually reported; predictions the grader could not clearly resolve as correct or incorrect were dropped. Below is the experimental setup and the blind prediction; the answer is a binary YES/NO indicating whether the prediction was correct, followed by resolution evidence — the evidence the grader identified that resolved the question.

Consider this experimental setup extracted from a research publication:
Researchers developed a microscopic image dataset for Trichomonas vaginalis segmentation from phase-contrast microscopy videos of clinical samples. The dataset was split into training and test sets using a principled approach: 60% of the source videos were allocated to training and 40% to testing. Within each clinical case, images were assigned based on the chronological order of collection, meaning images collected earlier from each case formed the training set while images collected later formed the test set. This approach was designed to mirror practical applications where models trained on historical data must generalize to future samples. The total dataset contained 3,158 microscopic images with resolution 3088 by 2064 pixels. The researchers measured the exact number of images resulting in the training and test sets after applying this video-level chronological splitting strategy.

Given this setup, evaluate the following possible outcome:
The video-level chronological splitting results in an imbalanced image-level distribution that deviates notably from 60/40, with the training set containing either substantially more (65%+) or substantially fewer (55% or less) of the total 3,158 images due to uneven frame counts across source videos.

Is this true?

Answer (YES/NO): YES